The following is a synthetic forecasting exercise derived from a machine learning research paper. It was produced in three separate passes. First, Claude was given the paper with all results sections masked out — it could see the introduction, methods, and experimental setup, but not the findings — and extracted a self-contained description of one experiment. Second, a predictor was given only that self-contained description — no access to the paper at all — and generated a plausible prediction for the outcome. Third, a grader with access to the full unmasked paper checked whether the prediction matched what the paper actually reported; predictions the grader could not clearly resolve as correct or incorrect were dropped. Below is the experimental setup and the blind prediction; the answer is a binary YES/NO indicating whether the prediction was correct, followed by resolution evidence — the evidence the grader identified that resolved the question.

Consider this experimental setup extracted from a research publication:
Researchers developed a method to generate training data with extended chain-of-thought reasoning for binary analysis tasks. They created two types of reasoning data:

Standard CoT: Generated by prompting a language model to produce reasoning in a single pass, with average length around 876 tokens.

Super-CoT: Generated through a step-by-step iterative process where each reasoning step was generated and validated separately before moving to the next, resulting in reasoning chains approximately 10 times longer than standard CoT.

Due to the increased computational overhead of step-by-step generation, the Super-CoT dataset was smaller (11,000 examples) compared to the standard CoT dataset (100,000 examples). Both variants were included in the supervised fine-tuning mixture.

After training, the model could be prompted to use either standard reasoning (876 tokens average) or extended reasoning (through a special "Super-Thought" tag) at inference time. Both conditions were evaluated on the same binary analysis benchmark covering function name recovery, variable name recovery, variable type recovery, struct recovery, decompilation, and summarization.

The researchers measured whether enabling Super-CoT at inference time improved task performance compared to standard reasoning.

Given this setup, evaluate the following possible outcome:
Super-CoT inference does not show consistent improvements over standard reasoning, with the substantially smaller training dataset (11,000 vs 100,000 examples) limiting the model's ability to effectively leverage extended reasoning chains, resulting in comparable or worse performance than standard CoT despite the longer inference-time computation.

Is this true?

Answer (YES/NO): YES